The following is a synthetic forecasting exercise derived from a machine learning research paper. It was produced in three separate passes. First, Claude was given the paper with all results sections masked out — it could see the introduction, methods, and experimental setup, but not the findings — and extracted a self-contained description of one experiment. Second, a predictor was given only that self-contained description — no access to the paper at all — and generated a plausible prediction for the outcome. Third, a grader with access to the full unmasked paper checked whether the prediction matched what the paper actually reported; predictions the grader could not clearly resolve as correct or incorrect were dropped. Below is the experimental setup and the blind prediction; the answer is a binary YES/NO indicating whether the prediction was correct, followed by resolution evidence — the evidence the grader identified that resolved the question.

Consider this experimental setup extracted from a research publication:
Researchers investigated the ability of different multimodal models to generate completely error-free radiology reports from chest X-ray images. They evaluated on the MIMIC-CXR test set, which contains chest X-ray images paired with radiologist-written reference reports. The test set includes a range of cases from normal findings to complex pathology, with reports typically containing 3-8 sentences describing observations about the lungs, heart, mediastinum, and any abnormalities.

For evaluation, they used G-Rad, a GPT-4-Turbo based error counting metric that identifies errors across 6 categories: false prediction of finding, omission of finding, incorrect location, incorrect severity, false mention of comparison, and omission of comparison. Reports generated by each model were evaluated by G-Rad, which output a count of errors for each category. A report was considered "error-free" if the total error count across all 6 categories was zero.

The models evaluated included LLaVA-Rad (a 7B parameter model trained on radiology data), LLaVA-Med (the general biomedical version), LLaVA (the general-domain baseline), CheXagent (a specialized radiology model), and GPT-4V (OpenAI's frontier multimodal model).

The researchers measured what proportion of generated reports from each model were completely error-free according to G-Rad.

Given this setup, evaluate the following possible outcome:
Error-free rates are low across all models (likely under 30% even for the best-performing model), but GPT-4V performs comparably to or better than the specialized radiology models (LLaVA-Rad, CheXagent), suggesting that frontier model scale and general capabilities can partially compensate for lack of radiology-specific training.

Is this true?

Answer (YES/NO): NO